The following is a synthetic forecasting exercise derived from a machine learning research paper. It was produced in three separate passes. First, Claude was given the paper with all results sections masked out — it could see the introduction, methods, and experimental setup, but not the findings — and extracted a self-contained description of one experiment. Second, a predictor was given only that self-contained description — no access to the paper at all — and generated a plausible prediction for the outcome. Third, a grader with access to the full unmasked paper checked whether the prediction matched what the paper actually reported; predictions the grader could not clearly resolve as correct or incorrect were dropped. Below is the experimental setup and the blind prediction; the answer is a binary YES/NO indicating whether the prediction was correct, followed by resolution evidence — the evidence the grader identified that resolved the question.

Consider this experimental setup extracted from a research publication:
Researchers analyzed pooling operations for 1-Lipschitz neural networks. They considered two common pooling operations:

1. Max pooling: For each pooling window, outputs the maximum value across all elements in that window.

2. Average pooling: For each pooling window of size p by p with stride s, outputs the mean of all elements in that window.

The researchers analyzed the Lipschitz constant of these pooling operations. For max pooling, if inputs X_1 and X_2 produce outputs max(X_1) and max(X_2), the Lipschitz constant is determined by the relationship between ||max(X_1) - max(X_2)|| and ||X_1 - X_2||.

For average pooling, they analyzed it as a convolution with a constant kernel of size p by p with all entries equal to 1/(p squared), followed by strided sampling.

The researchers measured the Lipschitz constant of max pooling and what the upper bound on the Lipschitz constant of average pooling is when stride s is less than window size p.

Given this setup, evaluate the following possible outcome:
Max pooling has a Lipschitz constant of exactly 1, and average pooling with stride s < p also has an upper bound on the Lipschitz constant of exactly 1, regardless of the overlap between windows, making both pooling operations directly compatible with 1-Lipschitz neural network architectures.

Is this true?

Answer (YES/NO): NO